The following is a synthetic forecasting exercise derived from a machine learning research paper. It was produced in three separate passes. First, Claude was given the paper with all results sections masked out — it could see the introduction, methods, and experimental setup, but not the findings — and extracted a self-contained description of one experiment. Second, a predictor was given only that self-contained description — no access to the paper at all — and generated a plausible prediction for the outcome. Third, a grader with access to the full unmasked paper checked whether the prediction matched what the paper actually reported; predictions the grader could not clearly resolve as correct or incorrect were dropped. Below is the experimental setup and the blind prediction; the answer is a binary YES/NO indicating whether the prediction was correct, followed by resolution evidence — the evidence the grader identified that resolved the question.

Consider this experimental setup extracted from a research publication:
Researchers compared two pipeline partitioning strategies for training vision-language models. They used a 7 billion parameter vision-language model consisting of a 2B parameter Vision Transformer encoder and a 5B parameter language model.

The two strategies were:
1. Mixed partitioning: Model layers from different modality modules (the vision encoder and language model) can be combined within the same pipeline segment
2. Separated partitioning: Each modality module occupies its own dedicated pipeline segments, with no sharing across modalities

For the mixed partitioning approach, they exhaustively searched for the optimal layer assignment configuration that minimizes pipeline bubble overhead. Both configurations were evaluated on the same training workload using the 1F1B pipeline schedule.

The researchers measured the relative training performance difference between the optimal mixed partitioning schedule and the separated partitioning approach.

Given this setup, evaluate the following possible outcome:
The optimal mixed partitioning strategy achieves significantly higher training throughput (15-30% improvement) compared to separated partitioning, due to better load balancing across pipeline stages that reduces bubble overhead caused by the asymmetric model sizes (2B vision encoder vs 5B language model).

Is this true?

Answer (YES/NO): NO